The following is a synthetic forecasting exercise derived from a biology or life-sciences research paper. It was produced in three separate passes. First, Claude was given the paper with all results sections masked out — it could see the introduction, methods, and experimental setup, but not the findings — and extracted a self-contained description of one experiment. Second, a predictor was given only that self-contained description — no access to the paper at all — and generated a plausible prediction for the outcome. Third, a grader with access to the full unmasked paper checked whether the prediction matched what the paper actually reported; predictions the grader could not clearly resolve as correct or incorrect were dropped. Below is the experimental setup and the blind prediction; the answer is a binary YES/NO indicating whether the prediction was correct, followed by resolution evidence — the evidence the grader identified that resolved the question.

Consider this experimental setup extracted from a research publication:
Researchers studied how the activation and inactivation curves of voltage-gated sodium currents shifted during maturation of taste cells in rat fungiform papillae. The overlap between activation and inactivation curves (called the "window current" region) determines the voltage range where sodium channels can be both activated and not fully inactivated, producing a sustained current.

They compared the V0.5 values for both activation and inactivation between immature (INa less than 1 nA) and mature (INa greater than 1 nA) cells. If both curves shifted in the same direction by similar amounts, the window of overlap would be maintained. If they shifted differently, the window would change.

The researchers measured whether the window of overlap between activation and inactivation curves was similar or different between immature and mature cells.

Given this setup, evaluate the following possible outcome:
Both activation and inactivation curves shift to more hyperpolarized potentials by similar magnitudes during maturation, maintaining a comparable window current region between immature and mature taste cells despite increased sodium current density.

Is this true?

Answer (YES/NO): NO